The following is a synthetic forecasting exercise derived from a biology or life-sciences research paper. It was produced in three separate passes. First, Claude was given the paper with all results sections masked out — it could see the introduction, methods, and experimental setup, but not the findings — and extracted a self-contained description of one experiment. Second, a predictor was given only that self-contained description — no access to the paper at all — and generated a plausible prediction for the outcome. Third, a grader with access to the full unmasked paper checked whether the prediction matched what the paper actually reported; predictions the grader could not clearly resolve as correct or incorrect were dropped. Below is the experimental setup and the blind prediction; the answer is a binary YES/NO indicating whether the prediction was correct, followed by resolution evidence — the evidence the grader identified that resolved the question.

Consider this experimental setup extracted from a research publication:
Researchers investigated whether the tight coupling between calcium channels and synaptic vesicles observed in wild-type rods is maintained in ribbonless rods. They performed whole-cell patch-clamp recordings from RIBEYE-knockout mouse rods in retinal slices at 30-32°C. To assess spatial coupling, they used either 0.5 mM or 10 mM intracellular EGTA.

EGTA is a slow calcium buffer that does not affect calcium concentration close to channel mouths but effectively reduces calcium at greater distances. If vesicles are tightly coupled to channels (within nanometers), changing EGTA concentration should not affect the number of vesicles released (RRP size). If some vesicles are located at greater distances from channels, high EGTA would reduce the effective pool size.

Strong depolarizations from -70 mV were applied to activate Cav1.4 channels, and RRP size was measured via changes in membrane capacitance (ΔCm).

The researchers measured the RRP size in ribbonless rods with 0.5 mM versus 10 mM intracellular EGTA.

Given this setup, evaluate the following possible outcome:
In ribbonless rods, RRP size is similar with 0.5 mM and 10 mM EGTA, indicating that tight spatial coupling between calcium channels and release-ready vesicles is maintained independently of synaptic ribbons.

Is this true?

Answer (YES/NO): YES